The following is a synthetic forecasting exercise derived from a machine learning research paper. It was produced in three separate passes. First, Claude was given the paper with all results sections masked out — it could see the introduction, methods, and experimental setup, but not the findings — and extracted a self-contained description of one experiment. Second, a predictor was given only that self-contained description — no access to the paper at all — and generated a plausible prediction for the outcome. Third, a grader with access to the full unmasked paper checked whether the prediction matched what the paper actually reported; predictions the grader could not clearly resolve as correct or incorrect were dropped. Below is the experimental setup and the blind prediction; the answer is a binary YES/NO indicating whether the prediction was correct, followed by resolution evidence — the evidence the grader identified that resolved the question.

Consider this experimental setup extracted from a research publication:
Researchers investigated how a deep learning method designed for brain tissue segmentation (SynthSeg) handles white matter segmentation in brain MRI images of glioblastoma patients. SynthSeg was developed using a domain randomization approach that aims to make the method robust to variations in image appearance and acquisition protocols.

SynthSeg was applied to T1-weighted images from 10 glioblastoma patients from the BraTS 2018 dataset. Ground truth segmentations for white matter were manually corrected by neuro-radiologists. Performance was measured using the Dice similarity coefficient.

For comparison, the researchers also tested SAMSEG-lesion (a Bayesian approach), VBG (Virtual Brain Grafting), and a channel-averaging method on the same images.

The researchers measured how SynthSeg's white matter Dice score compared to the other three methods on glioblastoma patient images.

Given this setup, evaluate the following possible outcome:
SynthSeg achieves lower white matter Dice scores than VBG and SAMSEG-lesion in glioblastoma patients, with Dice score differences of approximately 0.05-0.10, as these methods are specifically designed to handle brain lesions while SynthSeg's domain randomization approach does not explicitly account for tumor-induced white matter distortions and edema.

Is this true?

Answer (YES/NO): NO